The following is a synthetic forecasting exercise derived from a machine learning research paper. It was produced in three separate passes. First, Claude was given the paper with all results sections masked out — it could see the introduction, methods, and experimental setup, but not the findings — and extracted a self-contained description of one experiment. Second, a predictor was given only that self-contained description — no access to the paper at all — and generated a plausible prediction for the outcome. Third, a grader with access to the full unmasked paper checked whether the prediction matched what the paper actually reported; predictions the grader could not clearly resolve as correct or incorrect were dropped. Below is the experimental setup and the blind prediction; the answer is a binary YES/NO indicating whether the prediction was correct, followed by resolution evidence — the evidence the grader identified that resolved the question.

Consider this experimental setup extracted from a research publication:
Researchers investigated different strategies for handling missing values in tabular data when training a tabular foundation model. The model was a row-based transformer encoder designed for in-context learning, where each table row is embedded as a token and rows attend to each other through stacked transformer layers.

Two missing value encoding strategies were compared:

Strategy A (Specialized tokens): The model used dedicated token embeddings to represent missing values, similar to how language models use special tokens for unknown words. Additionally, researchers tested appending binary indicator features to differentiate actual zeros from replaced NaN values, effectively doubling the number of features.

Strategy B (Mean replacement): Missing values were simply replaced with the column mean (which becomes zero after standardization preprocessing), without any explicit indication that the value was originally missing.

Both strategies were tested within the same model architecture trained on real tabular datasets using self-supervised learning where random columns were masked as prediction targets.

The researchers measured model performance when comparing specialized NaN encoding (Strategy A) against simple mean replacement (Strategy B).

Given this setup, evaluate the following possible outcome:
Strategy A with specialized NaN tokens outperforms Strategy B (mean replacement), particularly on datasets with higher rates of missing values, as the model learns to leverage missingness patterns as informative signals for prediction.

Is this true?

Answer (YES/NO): NO